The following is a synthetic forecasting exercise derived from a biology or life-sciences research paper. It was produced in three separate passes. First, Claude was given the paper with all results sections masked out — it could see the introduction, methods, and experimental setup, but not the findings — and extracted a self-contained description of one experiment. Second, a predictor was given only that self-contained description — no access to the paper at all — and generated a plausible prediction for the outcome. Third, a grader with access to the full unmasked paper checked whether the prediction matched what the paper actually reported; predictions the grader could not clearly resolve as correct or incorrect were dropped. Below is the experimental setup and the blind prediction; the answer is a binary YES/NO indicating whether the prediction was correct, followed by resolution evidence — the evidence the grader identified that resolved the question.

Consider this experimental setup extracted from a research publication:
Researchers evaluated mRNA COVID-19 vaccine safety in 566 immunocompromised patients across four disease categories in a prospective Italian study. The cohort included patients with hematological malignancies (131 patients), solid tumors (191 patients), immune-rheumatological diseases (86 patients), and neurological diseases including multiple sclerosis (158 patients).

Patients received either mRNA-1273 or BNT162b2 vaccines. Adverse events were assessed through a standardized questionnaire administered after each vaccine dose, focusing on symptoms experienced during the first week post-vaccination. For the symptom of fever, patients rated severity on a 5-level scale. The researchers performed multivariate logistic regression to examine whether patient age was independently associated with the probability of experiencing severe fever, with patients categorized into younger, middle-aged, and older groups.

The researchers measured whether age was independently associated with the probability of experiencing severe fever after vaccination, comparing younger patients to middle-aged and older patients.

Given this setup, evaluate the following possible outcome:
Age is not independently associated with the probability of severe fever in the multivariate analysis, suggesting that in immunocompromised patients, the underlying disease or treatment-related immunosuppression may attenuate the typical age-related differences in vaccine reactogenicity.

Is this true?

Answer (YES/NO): NO